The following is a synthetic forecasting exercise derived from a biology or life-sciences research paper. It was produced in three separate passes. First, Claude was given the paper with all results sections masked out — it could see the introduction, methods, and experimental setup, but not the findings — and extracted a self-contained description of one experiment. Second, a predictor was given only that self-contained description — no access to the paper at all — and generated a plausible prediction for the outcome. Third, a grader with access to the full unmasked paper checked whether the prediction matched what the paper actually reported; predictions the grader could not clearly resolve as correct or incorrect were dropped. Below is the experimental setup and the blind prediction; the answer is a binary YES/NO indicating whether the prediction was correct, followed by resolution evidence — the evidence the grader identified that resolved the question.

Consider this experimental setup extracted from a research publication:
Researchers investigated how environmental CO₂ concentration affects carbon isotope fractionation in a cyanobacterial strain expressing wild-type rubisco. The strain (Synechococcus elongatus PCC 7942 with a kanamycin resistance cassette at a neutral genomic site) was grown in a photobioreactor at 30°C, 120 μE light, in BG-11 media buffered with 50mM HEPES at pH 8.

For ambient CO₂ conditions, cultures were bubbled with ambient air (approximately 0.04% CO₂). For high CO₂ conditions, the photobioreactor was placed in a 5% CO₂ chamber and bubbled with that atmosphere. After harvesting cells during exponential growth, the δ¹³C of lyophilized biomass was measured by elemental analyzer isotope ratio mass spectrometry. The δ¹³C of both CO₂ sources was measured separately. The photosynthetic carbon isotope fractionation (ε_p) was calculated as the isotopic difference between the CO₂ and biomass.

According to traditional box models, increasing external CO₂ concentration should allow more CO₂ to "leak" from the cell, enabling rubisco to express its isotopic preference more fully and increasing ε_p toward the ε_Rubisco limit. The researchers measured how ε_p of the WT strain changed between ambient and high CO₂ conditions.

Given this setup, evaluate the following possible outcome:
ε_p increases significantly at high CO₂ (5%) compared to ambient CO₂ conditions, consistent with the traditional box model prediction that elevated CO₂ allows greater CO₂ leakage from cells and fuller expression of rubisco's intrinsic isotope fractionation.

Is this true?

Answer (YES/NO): YES